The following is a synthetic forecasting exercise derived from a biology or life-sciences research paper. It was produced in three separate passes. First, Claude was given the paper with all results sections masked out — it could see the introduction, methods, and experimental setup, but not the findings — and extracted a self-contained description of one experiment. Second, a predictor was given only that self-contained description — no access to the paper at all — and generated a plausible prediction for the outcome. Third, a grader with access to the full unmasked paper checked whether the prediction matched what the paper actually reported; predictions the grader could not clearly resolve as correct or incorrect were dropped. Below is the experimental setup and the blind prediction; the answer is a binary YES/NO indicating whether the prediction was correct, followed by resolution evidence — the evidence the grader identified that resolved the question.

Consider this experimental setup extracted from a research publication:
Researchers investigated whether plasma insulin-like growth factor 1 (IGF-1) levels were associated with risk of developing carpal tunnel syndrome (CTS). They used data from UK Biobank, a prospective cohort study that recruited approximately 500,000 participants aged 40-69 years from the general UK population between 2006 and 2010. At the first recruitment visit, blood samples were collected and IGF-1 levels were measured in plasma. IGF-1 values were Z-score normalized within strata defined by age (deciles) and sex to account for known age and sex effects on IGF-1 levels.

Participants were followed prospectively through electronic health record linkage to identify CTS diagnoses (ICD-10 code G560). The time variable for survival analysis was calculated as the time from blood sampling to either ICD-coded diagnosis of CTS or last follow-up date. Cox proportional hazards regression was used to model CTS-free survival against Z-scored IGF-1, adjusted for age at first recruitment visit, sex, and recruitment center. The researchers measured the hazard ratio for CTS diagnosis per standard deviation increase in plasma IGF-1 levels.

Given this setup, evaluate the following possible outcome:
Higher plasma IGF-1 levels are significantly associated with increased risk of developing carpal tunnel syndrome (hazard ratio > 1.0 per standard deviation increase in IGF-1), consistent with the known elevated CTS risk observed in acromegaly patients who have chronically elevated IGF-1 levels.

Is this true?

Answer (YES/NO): YES